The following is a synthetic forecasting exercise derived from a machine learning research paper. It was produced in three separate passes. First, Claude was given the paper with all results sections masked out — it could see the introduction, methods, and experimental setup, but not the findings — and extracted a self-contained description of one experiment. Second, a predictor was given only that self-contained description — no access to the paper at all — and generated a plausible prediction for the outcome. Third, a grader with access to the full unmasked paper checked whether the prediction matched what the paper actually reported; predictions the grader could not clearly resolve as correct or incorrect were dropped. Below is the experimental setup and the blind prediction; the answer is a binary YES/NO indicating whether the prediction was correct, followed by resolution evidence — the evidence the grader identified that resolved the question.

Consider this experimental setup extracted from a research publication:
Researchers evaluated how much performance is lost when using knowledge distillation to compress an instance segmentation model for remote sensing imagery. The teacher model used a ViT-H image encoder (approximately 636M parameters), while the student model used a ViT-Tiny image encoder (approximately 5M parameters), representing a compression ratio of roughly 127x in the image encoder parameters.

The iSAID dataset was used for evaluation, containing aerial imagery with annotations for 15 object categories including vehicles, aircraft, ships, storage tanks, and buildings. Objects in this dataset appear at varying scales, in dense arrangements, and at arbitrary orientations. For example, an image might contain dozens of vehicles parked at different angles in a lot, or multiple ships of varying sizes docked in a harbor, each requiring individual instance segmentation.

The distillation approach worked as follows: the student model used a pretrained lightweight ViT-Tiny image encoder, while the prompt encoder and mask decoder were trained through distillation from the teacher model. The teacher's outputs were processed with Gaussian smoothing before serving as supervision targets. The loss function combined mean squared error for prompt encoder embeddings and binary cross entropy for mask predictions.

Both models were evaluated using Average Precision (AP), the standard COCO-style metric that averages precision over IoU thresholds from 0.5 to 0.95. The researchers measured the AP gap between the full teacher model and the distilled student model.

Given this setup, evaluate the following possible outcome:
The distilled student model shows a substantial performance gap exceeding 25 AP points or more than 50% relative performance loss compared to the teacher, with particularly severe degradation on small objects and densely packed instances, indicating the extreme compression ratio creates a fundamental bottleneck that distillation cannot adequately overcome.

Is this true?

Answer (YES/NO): NO